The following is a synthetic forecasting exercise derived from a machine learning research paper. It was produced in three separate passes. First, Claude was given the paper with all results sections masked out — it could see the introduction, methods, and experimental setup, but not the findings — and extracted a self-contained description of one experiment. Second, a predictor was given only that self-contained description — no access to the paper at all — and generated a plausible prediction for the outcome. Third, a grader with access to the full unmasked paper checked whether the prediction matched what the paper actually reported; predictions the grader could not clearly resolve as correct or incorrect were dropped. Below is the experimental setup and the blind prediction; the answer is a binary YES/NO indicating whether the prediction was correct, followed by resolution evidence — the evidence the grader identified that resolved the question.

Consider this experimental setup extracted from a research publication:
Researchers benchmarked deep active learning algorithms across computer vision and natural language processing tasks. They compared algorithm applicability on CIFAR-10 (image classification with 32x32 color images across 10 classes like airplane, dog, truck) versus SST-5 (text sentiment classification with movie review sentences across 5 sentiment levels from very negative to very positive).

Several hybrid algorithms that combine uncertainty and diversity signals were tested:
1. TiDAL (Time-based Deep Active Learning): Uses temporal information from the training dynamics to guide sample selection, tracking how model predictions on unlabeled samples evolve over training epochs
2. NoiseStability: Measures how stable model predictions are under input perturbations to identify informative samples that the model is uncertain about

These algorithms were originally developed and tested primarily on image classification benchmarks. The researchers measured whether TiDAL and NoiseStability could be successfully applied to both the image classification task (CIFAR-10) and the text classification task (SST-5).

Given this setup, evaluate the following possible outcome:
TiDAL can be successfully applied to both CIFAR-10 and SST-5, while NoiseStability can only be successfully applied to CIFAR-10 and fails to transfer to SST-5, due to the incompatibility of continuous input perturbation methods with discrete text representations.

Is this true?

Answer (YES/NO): NO